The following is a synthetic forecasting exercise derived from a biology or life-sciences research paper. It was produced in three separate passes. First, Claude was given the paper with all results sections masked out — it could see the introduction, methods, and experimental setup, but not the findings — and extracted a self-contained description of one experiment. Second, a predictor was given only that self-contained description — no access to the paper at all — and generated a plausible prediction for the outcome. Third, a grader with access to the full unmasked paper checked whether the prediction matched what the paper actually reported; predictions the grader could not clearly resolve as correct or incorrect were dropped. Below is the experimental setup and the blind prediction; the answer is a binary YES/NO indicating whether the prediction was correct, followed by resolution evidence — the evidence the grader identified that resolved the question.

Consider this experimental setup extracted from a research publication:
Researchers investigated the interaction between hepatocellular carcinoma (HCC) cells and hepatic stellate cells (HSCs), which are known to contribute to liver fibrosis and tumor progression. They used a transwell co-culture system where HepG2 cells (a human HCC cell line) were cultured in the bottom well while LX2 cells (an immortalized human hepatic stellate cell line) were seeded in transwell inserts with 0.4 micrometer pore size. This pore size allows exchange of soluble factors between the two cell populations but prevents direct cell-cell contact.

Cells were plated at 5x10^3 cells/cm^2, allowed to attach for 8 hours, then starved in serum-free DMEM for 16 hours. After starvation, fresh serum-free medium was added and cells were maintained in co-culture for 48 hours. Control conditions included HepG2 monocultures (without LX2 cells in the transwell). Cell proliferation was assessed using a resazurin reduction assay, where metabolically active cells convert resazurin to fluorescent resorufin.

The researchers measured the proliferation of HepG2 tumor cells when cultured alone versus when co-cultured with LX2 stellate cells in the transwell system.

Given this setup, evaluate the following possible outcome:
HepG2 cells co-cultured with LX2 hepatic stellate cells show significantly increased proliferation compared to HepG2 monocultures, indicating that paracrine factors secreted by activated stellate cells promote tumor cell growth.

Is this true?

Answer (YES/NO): YES